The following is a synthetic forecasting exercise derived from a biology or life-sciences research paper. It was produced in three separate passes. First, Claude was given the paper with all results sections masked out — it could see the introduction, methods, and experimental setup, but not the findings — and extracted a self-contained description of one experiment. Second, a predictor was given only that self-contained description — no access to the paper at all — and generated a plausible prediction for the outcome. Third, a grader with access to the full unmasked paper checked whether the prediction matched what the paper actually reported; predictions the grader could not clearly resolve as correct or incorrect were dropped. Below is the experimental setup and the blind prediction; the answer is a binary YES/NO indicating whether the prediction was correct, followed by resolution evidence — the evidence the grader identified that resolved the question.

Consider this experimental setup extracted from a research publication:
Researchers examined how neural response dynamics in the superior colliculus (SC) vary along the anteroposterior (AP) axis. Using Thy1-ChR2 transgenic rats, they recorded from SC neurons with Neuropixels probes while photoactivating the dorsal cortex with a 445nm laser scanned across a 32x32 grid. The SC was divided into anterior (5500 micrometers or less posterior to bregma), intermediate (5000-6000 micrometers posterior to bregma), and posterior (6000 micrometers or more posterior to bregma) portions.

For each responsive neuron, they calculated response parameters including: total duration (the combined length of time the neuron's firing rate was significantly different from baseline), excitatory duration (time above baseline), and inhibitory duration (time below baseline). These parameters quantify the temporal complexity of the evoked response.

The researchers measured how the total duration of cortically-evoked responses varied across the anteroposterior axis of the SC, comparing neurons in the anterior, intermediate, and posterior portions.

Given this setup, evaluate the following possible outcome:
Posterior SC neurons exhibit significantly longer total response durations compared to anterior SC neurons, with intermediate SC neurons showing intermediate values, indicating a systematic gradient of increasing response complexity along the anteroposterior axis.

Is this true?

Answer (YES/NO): NO